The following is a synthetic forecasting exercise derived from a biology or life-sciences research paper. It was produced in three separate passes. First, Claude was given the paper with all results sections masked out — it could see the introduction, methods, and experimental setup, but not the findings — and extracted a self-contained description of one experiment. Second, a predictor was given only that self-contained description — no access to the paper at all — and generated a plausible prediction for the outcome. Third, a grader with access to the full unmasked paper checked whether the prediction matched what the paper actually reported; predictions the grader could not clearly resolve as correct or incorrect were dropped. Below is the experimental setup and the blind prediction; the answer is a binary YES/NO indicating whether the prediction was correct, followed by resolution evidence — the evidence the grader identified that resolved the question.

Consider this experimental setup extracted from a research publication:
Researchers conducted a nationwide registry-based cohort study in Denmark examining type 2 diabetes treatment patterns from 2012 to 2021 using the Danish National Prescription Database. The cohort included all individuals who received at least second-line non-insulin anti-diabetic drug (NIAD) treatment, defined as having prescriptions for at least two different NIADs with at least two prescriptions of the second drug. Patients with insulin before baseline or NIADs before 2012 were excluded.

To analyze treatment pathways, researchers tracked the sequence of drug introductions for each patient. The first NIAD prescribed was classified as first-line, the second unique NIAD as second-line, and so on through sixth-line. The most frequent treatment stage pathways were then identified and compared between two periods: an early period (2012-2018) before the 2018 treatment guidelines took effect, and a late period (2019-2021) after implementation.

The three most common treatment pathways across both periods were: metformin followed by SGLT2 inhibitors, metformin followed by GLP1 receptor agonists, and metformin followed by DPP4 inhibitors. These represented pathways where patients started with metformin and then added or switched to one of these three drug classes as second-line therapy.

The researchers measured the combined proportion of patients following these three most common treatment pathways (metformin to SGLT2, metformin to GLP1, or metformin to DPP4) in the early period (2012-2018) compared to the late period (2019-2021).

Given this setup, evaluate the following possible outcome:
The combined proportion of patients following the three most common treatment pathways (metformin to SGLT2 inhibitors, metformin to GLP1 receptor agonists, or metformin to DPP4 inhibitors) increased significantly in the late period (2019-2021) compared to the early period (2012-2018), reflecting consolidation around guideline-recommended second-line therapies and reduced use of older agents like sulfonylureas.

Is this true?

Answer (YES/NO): YES